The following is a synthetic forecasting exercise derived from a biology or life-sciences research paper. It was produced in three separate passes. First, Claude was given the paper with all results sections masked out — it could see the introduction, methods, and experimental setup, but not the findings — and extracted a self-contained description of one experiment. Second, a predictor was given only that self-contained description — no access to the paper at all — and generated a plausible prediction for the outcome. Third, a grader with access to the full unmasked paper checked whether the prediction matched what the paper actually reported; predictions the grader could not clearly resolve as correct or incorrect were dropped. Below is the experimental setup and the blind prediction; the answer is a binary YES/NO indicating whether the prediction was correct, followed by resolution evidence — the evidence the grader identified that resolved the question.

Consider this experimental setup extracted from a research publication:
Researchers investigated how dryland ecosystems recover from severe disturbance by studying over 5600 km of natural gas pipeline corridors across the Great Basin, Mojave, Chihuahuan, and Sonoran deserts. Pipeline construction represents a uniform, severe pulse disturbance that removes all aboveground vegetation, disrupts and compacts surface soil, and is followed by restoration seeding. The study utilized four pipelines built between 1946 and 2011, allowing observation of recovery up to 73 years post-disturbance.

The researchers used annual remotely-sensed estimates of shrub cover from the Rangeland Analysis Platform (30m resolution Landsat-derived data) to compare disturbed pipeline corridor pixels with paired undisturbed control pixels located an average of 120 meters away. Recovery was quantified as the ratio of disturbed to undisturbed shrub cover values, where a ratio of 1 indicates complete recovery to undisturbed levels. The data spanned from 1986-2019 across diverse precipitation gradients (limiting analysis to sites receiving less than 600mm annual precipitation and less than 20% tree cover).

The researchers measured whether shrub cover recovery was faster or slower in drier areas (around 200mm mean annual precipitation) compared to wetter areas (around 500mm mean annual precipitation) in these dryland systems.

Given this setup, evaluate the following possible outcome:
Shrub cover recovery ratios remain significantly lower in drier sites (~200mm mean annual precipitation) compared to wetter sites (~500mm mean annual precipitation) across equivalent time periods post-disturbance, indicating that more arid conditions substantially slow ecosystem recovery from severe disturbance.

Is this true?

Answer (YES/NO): NO